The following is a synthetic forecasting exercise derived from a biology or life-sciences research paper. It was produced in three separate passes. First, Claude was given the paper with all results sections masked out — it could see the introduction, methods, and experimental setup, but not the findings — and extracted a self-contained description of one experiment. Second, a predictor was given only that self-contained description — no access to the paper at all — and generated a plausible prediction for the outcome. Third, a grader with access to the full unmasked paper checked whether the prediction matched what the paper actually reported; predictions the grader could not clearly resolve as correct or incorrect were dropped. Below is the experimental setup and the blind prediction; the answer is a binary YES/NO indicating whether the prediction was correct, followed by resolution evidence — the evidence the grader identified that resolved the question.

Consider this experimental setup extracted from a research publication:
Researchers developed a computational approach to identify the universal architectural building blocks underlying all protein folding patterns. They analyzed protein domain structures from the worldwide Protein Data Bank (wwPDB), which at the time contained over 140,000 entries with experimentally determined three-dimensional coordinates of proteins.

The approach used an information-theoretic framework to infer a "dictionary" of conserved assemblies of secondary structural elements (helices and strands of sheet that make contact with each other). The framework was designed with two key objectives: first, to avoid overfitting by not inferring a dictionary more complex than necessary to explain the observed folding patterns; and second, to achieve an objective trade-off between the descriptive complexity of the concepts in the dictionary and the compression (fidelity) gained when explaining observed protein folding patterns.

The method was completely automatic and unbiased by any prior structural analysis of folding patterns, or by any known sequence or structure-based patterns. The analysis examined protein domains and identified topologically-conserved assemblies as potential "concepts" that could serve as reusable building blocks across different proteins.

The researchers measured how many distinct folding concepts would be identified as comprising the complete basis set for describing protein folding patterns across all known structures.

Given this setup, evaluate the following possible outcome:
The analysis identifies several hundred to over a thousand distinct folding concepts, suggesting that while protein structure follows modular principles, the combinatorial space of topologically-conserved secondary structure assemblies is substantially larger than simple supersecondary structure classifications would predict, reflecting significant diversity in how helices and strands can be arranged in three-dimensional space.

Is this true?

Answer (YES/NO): YES